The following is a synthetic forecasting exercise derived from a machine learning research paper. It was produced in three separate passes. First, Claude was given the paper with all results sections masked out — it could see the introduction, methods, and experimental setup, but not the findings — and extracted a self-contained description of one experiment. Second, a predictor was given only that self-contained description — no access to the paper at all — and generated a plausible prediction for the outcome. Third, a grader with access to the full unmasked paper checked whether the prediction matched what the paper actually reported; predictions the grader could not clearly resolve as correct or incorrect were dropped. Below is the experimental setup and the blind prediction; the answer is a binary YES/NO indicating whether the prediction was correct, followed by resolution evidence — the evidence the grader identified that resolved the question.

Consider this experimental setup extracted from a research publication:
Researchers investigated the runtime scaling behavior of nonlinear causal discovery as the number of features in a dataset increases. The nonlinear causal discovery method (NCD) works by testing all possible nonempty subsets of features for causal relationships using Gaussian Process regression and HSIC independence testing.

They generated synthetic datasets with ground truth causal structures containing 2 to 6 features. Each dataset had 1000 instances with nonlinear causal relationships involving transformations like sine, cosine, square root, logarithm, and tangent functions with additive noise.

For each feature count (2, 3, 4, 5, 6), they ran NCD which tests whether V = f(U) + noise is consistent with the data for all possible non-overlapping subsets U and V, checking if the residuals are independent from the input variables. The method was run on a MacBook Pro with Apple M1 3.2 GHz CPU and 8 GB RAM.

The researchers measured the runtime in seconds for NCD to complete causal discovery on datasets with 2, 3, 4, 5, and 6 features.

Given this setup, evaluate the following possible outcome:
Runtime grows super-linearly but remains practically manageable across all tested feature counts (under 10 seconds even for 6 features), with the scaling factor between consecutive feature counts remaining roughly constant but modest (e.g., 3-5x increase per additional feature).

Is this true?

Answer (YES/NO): NO